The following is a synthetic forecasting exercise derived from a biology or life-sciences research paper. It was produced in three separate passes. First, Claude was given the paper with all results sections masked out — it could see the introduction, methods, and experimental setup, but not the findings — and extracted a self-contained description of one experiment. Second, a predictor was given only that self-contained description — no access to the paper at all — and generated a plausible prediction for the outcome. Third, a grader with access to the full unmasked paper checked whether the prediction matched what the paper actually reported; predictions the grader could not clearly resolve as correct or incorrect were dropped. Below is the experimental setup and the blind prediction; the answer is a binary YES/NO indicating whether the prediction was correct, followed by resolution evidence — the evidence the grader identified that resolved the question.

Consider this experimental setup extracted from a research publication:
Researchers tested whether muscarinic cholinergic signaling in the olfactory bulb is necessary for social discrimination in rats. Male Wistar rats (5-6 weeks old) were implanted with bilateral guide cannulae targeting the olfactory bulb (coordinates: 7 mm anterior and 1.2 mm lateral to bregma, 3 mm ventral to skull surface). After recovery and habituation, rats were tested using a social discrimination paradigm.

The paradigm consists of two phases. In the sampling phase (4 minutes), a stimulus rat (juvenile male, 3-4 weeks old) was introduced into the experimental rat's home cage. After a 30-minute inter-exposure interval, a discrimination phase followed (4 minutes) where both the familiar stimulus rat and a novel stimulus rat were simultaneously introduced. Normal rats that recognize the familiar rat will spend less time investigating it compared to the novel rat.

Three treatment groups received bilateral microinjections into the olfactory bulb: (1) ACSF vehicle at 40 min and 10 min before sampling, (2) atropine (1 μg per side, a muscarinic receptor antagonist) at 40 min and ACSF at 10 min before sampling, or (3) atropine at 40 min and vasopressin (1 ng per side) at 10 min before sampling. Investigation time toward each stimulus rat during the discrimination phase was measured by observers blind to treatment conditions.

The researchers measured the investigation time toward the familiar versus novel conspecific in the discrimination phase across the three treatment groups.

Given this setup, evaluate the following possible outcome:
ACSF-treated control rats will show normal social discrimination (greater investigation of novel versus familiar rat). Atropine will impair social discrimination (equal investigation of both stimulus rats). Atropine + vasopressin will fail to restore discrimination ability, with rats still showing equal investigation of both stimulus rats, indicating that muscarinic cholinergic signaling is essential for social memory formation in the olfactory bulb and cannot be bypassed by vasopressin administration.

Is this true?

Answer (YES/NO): NO